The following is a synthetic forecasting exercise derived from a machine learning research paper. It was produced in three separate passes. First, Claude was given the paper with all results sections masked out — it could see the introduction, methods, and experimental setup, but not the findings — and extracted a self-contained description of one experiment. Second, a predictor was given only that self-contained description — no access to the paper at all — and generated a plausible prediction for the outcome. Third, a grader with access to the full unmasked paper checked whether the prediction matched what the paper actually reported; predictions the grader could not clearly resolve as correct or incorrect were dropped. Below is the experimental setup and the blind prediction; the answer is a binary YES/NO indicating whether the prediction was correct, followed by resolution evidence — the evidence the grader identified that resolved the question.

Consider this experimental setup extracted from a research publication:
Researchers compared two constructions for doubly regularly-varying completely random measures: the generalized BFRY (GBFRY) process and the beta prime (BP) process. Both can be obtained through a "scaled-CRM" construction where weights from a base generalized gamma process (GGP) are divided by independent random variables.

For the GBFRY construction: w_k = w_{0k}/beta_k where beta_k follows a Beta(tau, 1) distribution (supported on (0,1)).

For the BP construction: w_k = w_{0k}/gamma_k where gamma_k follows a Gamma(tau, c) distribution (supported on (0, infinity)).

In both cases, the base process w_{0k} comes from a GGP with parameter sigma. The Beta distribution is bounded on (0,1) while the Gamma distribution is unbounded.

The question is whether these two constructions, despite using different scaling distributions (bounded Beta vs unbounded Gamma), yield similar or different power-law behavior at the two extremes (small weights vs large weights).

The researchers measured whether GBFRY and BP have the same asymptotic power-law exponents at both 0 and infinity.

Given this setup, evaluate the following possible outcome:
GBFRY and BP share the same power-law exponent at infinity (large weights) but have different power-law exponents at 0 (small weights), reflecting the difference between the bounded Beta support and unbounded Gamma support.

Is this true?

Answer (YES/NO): NO